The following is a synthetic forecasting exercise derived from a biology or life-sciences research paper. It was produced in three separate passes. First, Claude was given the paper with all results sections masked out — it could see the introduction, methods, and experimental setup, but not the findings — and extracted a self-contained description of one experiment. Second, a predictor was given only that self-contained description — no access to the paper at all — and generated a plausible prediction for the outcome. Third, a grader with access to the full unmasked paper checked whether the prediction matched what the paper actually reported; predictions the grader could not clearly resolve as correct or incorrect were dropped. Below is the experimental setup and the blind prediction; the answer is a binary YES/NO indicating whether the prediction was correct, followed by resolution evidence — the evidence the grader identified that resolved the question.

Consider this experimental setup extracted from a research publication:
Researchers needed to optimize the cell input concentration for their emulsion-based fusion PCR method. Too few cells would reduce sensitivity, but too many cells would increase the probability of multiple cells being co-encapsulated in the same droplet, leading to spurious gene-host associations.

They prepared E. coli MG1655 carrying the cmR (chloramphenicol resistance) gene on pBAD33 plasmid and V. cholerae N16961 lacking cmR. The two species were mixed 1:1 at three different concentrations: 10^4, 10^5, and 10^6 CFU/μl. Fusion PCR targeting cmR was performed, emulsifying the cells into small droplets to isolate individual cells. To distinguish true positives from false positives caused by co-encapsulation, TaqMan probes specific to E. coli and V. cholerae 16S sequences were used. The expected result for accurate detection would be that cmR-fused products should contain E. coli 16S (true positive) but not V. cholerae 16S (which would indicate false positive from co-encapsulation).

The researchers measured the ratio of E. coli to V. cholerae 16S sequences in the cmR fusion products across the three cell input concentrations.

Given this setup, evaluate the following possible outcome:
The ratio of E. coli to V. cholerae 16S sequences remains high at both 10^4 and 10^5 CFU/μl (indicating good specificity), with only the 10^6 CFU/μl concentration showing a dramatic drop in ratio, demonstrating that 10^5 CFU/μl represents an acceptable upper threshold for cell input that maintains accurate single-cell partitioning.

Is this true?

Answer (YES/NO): NO